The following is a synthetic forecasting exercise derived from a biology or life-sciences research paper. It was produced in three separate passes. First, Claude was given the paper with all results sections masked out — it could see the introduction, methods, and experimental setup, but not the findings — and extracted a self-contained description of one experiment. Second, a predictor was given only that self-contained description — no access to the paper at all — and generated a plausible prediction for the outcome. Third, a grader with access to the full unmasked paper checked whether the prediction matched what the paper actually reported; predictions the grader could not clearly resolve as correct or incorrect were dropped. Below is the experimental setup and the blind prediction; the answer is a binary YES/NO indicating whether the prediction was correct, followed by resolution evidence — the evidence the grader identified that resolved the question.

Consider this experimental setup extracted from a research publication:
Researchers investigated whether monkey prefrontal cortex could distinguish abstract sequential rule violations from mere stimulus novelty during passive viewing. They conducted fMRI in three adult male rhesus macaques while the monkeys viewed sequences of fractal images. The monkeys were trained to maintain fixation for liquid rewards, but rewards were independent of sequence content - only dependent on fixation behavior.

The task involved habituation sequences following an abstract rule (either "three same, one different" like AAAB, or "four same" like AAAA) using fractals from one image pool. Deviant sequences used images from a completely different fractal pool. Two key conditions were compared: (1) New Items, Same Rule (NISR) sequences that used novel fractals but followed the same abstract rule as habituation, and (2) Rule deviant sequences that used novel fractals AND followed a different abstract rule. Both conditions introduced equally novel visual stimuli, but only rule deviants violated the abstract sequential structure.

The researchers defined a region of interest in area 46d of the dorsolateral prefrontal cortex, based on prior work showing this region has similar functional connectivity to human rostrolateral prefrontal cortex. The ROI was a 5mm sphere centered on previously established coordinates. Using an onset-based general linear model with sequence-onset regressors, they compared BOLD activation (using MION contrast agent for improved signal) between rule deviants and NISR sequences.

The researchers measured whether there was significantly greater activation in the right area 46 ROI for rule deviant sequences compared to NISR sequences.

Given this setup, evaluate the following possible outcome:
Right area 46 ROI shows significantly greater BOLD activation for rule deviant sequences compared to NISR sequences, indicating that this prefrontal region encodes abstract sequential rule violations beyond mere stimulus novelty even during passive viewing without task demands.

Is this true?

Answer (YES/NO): YES